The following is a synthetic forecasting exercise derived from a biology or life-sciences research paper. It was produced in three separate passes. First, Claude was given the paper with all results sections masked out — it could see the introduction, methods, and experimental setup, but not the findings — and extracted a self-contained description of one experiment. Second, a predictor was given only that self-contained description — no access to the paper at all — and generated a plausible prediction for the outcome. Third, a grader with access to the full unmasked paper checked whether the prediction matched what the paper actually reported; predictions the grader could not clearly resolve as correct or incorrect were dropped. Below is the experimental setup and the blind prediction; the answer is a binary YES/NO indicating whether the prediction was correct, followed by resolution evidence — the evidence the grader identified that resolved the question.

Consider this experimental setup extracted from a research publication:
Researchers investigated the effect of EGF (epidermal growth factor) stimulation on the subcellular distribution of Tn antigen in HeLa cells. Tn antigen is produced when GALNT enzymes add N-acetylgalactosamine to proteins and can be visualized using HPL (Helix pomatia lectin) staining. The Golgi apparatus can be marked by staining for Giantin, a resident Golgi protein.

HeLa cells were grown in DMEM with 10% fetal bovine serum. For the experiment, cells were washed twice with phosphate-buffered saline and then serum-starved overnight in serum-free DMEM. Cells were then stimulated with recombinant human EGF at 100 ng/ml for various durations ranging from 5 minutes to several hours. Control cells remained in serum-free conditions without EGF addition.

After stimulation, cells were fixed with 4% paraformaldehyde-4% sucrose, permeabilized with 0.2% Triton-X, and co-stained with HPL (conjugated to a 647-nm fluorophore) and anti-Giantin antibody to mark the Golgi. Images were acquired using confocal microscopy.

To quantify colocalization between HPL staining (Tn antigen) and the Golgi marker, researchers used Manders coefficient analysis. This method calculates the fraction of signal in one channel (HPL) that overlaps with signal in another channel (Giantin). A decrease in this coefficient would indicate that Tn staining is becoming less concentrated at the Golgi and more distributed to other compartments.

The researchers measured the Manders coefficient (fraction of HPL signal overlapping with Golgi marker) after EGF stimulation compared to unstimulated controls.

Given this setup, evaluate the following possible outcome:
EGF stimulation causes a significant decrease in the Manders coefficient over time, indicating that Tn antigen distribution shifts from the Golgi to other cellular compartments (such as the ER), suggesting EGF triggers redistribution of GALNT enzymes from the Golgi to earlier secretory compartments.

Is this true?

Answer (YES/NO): YES